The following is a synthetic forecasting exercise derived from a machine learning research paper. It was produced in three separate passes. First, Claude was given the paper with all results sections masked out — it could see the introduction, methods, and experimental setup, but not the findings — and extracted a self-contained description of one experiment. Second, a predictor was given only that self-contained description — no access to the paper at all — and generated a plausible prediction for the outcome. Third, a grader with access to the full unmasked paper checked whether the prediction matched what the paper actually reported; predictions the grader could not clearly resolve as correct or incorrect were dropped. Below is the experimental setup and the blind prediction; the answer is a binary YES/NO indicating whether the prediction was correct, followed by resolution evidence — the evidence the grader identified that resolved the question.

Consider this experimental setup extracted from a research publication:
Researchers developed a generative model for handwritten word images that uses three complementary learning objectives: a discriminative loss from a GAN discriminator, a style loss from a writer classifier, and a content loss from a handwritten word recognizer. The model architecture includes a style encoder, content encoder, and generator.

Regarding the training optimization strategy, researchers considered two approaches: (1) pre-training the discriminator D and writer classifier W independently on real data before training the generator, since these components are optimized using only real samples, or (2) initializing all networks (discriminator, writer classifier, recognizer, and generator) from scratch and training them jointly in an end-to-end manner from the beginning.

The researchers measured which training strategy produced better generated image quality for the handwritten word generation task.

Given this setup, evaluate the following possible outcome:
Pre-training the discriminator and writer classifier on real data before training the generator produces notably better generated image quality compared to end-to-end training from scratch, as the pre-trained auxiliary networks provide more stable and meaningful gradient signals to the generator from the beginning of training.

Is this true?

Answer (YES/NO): NO